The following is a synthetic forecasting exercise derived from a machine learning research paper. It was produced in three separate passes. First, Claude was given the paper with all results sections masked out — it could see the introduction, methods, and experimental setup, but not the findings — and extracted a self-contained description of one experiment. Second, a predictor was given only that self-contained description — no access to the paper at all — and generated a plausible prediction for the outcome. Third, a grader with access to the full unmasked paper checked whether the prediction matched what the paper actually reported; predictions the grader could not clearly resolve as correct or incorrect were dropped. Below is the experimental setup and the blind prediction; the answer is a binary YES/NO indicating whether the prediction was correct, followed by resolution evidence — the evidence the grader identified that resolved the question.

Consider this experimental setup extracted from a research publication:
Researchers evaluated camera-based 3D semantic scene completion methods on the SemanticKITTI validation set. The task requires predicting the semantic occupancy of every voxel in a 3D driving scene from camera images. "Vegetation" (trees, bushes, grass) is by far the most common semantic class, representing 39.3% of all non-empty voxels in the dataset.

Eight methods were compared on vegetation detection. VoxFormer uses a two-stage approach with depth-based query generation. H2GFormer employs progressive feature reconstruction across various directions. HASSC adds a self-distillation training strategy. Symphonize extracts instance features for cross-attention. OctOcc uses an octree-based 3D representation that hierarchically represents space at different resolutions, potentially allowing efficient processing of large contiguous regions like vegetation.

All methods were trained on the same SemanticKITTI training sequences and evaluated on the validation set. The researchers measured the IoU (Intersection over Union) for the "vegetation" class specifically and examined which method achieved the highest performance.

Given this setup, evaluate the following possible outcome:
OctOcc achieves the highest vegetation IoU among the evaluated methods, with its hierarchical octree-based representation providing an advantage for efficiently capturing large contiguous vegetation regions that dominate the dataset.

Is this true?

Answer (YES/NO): YES